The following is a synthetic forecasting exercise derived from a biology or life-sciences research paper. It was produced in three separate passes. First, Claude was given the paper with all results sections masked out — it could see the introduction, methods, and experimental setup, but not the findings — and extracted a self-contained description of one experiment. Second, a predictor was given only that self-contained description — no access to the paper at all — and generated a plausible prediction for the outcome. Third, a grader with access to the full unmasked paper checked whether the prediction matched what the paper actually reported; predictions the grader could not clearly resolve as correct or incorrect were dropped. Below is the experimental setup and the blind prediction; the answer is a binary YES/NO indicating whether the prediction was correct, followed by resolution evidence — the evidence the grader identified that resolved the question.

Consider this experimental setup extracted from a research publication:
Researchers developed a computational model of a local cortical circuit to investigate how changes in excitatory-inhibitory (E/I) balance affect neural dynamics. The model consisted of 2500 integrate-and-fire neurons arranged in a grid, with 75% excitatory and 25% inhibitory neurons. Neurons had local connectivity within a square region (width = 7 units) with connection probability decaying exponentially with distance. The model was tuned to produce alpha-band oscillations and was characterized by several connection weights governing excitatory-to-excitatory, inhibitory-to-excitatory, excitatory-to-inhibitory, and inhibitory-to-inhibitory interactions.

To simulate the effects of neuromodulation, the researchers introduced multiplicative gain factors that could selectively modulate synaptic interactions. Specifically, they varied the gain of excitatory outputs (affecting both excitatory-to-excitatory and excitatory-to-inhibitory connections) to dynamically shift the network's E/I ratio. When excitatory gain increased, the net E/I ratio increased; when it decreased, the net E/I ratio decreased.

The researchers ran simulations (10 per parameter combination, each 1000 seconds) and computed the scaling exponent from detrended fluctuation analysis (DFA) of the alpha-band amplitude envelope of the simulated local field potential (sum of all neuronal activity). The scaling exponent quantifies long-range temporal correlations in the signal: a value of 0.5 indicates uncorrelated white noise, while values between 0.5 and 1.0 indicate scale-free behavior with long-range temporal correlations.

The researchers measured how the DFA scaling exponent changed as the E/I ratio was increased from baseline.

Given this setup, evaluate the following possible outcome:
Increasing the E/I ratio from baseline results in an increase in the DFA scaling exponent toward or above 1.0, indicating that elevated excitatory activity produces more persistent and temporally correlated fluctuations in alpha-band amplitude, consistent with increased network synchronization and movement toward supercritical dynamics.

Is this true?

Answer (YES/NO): NO